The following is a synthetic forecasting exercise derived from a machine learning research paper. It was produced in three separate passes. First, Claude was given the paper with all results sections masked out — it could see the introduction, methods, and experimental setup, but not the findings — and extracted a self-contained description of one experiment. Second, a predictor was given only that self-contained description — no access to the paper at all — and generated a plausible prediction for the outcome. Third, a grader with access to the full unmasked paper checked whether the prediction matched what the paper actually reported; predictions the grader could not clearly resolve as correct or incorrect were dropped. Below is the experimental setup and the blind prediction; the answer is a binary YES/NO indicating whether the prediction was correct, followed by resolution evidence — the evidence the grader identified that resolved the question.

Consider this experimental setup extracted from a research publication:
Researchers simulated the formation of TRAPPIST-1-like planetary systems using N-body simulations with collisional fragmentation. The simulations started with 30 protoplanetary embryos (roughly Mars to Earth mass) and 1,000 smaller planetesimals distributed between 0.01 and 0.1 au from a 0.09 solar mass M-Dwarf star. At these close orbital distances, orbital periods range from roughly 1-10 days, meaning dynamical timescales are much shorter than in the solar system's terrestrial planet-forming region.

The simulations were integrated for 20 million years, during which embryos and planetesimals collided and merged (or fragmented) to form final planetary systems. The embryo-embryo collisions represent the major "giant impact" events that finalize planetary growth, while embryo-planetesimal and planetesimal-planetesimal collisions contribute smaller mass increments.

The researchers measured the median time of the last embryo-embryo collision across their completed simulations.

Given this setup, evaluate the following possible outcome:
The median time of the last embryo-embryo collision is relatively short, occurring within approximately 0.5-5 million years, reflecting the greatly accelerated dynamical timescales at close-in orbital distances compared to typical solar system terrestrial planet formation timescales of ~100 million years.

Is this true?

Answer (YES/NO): YES